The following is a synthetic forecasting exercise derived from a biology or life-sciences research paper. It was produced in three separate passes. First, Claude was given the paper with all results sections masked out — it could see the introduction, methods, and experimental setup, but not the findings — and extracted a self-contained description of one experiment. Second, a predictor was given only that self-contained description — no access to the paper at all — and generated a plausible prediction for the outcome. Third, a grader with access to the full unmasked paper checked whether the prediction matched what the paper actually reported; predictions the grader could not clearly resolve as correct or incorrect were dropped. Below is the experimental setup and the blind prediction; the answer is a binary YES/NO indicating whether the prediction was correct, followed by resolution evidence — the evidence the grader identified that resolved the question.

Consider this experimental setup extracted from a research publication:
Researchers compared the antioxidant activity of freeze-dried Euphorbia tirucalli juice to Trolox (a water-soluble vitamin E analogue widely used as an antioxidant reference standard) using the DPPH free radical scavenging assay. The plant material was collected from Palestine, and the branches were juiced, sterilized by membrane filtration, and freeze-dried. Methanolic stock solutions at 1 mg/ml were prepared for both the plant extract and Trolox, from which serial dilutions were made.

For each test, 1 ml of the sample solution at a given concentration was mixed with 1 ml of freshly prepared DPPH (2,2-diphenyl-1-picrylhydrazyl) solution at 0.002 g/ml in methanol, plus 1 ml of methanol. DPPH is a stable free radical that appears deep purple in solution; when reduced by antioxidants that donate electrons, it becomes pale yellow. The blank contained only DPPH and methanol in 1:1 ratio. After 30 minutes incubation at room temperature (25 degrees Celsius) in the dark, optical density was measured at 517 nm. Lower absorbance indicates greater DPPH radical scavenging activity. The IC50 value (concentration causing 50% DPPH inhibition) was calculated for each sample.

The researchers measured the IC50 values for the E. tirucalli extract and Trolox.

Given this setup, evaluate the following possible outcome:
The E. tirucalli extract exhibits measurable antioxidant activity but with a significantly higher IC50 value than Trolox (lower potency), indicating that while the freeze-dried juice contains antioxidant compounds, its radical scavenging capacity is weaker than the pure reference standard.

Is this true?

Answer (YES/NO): YES